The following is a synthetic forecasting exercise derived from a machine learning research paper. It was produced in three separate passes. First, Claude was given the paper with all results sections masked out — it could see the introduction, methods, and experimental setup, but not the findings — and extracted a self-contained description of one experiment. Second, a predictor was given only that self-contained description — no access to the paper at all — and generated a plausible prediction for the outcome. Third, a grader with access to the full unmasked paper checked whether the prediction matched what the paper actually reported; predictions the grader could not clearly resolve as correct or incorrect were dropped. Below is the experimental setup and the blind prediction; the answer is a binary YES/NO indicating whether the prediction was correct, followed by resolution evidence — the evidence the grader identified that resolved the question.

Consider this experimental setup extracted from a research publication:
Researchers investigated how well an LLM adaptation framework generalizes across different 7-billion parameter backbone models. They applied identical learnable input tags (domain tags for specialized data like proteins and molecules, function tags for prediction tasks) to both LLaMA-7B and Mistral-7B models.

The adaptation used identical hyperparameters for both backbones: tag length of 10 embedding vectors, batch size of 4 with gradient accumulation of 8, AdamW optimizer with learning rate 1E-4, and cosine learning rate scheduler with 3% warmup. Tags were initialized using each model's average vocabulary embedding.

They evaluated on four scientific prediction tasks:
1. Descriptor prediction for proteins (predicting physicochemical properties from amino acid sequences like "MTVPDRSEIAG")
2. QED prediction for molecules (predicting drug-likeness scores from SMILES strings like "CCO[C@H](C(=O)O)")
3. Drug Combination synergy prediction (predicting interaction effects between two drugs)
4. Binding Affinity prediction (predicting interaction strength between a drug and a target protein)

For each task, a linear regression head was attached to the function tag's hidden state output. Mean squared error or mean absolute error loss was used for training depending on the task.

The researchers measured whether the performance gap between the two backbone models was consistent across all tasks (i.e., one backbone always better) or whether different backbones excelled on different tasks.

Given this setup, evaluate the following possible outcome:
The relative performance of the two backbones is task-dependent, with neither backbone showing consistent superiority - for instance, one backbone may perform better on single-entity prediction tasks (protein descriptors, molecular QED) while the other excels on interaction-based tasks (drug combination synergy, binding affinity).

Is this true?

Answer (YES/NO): NO